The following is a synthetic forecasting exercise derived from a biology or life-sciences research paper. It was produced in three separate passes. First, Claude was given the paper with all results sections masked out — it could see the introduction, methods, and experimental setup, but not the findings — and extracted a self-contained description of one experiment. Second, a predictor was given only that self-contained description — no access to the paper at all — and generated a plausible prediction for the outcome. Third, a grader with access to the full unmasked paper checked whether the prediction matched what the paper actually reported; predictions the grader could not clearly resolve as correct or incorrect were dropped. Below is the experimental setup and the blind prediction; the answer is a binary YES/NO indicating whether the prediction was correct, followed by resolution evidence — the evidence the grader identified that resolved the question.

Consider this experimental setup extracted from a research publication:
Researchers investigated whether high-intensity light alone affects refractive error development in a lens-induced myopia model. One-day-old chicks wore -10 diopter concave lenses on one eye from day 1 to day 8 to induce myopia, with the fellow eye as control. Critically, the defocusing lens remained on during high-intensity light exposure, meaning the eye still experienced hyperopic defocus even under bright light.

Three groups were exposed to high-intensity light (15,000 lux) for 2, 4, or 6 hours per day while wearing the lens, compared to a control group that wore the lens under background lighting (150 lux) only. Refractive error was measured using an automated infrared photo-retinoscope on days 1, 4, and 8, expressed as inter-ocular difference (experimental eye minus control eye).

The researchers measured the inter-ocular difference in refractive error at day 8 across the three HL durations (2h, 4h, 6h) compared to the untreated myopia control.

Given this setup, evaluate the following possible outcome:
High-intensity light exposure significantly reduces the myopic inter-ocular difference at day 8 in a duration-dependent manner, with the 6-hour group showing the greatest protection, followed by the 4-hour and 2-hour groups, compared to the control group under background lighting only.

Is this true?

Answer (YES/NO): YES